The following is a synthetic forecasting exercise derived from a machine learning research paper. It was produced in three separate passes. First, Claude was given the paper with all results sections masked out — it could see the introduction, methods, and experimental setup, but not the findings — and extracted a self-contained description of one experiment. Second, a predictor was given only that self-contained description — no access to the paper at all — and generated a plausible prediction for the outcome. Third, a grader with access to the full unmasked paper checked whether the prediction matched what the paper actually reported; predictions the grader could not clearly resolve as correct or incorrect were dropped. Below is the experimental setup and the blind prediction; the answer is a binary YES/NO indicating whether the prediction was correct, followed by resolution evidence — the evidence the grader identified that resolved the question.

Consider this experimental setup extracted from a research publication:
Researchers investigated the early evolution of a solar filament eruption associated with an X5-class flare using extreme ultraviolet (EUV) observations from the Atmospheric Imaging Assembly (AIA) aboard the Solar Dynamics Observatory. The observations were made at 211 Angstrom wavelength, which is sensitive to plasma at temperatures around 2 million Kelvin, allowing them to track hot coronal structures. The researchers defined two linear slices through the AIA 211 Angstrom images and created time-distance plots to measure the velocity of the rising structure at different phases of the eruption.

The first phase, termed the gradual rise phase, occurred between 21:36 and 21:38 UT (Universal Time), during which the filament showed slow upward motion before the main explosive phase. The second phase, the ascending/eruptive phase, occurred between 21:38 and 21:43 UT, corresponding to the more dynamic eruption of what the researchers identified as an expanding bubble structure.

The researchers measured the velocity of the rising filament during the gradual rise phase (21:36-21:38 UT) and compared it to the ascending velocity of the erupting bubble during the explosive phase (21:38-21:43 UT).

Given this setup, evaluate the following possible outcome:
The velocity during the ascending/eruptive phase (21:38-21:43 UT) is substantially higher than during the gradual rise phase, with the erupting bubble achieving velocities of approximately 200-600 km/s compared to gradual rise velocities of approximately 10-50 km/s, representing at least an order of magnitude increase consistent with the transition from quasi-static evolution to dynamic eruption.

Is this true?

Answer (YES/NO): NO